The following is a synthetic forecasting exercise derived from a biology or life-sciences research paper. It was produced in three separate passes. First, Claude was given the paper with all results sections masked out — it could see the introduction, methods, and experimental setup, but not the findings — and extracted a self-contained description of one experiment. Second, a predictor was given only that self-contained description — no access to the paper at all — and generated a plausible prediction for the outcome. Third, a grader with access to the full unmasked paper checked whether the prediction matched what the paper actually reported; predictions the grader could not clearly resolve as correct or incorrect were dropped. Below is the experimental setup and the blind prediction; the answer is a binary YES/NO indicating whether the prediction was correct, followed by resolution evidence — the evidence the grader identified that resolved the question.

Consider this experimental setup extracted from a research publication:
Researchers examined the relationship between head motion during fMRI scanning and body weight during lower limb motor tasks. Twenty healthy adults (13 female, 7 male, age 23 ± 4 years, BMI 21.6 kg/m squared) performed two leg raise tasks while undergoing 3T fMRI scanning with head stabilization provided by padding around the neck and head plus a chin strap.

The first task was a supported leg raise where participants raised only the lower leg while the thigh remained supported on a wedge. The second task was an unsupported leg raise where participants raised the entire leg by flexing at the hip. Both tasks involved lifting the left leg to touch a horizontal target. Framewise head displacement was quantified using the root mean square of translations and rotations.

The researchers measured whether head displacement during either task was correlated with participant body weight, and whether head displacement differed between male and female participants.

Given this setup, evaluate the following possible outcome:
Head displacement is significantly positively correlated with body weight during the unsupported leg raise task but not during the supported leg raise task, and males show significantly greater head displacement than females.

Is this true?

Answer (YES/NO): NO